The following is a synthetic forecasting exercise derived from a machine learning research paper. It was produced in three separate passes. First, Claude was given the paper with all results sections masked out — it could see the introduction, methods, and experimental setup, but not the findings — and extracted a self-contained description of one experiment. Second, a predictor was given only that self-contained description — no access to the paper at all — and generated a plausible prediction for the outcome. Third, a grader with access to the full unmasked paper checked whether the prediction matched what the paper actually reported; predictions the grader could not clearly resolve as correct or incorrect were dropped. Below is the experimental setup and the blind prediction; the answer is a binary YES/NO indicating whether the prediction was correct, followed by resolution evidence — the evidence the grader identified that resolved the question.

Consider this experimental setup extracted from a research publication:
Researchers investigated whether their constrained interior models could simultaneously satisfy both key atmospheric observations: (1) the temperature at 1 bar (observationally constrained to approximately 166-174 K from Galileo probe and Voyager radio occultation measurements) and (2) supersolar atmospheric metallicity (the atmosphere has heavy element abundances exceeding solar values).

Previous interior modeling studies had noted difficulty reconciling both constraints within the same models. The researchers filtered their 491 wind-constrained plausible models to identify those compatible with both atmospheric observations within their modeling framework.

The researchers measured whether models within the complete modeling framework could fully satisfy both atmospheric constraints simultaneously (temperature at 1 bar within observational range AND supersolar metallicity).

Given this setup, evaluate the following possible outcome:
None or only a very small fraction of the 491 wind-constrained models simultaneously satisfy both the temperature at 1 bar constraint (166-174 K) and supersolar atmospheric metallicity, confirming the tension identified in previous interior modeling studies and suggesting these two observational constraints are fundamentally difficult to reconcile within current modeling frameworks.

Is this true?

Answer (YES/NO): YES